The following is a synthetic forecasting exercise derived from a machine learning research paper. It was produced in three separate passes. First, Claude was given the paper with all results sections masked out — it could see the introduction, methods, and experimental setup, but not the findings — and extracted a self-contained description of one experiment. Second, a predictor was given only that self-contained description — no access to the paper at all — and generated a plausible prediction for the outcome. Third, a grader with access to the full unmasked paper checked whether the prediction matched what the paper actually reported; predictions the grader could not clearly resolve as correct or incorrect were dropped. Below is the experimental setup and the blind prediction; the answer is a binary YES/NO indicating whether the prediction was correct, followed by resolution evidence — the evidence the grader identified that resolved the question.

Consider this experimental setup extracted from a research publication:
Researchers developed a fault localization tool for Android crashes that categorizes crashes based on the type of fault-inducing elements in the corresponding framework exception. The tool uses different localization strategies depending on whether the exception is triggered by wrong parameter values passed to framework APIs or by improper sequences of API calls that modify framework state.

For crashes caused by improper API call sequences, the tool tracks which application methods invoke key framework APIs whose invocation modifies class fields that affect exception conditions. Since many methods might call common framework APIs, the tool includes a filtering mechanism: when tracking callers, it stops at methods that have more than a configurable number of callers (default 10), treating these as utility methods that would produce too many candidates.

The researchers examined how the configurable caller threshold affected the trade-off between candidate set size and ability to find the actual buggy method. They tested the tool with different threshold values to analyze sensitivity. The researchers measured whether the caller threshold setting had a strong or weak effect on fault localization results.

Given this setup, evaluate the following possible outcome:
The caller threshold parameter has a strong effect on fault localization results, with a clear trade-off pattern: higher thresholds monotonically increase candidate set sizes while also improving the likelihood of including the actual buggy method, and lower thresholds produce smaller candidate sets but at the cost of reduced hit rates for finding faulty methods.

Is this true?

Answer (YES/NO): NO